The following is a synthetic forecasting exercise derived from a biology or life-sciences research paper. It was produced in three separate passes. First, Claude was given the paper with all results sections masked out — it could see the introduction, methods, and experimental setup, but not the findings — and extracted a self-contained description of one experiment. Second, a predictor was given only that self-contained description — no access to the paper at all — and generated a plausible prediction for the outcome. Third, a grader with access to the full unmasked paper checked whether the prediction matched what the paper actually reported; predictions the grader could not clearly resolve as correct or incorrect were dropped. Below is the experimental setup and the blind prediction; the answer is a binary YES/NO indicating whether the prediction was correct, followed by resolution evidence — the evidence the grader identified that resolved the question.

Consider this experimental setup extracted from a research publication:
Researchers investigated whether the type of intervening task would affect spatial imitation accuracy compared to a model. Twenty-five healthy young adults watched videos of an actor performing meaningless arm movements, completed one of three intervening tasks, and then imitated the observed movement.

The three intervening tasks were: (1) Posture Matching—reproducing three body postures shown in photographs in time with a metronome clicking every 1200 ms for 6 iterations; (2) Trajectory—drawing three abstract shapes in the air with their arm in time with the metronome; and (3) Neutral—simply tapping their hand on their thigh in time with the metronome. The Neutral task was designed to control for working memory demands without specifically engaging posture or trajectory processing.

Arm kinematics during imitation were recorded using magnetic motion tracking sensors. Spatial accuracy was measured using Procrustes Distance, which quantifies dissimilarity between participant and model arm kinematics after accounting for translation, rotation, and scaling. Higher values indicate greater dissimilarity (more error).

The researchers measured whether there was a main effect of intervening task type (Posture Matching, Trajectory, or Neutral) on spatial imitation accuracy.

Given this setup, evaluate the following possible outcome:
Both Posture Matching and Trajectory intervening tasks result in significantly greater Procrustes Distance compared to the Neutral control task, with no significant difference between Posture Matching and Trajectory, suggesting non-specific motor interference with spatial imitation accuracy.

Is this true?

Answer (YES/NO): NO